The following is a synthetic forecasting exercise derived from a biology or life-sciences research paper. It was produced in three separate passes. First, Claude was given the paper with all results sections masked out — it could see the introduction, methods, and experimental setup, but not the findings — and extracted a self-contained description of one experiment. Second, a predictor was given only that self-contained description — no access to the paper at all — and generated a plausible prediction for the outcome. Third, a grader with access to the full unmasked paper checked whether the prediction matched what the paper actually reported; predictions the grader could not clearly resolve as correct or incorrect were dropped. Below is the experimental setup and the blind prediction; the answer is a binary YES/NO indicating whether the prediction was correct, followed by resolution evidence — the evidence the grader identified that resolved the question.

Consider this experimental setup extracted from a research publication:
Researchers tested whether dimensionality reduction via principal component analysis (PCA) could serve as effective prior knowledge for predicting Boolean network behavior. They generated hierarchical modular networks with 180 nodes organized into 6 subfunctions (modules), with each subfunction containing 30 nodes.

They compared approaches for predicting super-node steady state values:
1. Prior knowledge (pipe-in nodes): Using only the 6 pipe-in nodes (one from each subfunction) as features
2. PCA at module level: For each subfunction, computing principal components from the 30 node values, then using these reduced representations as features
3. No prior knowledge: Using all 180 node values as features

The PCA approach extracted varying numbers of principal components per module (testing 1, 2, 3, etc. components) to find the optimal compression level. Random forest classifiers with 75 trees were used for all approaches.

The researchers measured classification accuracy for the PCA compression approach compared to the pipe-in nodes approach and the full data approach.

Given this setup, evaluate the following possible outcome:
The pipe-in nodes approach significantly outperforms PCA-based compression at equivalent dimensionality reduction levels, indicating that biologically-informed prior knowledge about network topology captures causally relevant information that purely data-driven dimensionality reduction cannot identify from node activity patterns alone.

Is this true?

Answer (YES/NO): YES